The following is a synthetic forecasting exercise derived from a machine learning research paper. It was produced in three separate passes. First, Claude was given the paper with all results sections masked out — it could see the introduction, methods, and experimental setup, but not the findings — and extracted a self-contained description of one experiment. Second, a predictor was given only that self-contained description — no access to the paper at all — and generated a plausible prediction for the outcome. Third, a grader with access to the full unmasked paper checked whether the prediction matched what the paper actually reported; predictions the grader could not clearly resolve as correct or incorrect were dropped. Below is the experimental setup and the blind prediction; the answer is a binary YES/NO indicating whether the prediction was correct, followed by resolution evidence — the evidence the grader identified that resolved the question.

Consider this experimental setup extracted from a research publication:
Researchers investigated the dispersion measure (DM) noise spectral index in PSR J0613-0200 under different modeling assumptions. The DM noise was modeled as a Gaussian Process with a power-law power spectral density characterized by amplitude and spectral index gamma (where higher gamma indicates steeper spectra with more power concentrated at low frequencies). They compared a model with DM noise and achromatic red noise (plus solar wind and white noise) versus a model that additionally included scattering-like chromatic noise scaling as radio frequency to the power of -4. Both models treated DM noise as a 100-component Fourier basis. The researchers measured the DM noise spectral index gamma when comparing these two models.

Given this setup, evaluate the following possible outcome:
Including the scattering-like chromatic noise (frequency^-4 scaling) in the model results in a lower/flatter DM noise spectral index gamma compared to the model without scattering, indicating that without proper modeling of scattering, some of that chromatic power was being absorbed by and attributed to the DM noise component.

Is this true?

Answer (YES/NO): NO